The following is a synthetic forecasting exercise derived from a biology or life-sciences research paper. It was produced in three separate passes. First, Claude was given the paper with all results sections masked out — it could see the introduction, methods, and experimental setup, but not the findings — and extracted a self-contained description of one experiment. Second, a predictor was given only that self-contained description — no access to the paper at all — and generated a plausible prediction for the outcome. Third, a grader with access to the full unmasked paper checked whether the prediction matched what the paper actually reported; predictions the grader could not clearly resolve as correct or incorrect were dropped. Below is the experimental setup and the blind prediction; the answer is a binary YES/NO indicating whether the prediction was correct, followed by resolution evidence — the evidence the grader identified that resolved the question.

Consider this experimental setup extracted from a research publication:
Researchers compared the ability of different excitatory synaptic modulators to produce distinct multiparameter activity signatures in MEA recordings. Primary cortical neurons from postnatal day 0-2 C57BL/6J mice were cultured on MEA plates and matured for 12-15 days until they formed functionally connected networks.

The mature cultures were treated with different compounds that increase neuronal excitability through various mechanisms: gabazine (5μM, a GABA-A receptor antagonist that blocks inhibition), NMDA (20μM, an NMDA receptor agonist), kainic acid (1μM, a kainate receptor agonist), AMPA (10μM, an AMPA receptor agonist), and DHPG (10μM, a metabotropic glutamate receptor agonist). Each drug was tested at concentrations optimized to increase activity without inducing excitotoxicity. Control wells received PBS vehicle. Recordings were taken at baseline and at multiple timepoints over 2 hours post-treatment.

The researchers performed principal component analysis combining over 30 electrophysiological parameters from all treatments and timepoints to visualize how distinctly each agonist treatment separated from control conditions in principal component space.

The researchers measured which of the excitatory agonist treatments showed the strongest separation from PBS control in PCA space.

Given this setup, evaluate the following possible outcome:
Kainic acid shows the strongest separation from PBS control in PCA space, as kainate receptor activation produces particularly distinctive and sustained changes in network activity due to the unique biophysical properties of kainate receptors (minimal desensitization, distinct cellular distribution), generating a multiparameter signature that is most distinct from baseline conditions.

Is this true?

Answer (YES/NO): NO